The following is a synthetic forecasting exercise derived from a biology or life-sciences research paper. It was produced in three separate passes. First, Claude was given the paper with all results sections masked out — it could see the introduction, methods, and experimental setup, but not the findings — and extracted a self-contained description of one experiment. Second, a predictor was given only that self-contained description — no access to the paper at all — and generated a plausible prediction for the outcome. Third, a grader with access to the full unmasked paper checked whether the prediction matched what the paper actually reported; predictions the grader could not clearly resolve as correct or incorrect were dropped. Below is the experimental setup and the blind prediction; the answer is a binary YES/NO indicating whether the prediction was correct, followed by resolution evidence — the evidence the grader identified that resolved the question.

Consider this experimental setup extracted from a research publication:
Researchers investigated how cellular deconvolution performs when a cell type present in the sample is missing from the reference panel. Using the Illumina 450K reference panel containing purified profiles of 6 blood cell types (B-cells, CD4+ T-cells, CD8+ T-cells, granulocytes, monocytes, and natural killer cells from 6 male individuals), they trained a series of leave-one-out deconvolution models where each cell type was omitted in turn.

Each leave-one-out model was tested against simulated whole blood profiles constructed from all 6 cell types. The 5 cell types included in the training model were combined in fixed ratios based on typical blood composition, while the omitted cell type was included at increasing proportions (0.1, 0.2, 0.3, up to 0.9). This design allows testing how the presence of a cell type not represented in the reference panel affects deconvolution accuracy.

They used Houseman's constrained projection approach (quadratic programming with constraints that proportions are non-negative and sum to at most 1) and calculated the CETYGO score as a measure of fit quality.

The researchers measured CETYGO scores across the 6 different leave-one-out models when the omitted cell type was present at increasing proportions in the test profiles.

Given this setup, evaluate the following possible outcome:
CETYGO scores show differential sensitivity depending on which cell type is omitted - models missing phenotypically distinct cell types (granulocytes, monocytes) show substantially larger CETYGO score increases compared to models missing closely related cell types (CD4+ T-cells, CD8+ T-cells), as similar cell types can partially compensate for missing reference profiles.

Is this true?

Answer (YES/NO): NO